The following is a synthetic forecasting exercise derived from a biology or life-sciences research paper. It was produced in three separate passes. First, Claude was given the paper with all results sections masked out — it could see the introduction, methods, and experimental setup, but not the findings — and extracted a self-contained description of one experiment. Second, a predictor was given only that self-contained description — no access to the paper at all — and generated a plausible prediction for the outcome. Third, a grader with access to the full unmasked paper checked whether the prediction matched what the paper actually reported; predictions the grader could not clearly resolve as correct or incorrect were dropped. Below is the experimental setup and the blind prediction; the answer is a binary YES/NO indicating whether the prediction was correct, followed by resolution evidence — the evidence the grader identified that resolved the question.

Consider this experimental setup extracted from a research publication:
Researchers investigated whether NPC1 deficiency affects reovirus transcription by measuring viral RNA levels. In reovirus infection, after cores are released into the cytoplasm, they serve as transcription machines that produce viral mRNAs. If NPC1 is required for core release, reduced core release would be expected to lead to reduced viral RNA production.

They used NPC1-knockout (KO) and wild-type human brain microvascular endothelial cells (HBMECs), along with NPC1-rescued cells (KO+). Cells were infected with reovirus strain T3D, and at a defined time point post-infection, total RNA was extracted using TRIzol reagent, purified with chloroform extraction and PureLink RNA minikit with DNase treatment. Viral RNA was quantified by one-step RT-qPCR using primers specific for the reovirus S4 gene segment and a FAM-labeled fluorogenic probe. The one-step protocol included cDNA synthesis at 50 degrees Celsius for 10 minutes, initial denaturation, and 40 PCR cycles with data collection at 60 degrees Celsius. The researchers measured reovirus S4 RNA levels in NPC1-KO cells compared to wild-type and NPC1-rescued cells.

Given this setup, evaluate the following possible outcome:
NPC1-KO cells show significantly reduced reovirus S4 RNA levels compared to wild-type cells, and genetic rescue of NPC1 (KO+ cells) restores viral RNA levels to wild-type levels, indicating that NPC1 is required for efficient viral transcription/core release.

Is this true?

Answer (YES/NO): YES